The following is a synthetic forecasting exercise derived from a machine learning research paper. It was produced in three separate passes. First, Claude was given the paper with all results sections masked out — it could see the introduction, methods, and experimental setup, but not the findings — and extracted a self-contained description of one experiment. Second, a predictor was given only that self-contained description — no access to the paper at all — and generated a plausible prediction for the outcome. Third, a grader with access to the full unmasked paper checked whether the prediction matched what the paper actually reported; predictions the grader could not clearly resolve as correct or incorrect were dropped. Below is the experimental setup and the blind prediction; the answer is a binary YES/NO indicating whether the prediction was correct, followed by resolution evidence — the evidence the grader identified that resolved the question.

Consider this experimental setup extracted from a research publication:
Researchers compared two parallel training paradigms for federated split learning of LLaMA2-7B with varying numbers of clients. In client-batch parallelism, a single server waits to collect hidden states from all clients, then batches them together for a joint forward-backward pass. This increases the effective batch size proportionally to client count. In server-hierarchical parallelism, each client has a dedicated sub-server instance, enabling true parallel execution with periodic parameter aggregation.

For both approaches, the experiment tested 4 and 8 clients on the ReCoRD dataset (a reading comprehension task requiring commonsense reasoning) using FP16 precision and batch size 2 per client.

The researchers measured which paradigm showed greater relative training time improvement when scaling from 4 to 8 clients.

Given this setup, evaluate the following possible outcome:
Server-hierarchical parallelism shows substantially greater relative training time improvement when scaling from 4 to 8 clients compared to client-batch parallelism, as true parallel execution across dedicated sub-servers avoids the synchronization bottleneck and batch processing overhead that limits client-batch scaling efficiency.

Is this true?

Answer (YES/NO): YES